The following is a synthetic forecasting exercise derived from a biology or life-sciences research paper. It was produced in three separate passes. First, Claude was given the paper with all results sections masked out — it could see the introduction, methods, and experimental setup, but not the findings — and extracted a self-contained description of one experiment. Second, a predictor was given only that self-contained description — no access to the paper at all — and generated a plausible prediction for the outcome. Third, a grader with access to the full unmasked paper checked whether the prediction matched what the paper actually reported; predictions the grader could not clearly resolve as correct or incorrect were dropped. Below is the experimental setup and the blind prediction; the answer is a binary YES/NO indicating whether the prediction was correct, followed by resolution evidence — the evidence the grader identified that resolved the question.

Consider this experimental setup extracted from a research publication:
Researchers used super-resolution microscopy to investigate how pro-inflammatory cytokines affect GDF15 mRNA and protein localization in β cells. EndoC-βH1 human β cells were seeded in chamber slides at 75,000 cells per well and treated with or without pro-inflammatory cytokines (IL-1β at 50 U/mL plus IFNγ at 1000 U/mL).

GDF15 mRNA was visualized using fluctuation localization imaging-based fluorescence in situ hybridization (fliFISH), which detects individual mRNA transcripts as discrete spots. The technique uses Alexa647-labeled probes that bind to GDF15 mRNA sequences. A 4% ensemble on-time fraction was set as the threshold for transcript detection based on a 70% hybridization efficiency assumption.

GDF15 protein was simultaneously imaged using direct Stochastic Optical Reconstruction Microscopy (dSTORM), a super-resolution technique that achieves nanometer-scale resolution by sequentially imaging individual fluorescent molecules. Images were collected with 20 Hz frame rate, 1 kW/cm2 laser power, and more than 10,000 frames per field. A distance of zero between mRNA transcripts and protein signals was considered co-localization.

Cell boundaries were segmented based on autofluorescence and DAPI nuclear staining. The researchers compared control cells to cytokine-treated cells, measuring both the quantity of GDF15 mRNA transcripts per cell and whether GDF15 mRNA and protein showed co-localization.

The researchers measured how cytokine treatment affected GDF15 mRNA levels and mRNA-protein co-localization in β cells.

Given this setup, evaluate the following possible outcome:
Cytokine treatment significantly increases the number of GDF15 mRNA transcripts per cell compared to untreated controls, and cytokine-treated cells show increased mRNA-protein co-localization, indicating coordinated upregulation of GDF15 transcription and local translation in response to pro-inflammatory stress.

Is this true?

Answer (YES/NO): NO